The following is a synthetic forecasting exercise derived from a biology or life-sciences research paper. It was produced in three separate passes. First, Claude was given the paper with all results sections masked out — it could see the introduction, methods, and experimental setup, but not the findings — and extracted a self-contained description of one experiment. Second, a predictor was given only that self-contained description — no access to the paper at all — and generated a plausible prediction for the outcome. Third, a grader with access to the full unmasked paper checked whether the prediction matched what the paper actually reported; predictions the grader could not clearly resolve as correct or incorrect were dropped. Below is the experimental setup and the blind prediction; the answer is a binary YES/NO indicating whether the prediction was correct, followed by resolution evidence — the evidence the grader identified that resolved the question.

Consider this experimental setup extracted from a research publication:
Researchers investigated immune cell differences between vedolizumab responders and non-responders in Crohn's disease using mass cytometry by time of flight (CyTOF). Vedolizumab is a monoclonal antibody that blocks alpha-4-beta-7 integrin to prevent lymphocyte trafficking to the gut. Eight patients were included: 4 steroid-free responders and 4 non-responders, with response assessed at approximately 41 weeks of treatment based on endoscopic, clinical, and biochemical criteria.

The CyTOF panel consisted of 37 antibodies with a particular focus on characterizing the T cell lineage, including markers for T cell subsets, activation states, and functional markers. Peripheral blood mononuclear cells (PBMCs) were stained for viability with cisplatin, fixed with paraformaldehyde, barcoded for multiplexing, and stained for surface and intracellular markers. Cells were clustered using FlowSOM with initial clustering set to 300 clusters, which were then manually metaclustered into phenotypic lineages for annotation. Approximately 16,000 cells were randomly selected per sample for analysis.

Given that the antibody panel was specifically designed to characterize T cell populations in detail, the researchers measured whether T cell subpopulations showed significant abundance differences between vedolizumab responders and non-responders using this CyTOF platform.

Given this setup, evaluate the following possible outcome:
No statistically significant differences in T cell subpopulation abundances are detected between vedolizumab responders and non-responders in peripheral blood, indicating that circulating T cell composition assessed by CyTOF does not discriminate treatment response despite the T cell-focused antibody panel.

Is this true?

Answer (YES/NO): NO